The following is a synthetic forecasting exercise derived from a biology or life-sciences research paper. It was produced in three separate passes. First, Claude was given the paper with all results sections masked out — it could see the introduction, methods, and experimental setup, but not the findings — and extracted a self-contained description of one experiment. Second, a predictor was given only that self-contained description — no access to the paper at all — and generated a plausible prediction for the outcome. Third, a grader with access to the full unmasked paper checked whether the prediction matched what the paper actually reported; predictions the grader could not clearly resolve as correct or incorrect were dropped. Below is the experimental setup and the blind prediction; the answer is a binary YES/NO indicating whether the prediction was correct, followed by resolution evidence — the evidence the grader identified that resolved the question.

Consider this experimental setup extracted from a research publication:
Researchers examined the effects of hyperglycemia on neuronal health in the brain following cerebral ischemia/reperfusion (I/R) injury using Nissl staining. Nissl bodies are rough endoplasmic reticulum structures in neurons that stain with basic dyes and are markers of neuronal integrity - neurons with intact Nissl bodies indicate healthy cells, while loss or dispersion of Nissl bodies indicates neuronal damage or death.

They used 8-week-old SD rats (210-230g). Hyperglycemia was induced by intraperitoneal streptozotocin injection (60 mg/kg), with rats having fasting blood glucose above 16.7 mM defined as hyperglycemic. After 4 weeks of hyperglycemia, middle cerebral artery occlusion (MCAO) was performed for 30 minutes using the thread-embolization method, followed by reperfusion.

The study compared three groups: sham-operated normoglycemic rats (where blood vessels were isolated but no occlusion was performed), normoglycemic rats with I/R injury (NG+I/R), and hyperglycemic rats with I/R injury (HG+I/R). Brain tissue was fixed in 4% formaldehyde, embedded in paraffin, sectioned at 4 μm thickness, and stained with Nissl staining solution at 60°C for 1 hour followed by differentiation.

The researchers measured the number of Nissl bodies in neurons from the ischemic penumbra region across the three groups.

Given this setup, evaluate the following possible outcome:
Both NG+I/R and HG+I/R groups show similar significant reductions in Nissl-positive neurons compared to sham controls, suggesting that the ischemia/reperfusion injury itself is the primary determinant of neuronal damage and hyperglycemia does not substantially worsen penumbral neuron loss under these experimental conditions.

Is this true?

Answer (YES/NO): NO